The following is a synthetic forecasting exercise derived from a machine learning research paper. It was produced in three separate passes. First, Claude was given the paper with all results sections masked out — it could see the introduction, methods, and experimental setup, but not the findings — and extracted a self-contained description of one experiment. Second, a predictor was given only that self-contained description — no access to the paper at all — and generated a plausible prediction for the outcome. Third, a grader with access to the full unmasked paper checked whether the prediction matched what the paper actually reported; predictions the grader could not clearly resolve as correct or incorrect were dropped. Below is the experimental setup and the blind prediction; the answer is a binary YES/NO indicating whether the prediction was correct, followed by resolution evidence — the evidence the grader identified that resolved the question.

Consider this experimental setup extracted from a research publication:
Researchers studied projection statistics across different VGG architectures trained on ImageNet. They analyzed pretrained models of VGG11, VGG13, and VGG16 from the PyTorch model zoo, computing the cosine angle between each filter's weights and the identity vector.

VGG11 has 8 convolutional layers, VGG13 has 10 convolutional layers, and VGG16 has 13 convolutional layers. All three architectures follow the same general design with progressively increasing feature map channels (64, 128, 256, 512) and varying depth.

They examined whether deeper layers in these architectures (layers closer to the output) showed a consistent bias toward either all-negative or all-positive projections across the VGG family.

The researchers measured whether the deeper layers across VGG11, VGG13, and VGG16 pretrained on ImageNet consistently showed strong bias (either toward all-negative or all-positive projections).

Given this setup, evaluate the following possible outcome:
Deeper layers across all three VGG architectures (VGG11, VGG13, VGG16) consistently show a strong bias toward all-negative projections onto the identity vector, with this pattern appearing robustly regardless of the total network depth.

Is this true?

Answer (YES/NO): NO